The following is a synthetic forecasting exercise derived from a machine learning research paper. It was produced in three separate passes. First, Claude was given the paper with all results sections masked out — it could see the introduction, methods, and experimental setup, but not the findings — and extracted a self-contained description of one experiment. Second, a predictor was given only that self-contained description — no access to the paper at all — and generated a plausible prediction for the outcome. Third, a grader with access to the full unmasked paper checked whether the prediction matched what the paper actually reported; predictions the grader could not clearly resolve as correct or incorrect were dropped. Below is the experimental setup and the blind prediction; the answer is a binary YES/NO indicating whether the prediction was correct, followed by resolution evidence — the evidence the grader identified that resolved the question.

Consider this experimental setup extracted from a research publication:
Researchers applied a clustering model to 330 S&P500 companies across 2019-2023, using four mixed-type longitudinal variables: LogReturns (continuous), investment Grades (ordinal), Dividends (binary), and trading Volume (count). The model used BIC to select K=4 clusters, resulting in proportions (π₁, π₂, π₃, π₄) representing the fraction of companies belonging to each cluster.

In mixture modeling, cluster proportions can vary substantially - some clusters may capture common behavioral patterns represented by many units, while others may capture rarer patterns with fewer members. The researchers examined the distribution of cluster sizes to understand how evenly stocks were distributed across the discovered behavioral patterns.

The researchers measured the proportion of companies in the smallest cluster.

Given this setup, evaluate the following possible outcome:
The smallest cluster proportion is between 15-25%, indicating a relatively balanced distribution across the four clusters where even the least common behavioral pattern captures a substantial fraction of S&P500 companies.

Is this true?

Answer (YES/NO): NO